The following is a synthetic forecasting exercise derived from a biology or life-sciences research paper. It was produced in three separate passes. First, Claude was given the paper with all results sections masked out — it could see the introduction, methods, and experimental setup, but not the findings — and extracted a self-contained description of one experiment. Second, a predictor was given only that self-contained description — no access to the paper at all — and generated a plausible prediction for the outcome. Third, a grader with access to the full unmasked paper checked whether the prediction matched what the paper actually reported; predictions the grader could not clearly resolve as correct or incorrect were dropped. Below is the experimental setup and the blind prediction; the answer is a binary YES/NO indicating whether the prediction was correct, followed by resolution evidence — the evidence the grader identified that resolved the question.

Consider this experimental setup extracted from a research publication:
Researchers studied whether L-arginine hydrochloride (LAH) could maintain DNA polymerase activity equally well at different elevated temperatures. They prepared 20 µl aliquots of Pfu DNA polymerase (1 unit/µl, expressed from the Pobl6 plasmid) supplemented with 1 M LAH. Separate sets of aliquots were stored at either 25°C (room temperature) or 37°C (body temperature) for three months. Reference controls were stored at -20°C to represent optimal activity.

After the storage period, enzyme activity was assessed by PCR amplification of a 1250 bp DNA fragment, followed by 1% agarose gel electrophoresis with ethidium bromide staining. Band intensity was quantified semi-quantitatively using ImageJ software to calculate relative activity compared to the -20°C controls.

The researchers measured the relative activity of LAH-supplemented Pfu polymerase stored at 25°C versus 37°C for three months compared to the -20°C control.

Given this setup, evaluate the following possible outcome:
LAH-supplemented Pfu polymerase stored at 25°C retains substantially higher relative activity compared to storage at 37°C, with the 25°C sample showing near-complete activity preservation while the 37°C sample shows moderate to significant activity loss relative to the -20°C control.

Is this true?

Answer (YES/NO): NO